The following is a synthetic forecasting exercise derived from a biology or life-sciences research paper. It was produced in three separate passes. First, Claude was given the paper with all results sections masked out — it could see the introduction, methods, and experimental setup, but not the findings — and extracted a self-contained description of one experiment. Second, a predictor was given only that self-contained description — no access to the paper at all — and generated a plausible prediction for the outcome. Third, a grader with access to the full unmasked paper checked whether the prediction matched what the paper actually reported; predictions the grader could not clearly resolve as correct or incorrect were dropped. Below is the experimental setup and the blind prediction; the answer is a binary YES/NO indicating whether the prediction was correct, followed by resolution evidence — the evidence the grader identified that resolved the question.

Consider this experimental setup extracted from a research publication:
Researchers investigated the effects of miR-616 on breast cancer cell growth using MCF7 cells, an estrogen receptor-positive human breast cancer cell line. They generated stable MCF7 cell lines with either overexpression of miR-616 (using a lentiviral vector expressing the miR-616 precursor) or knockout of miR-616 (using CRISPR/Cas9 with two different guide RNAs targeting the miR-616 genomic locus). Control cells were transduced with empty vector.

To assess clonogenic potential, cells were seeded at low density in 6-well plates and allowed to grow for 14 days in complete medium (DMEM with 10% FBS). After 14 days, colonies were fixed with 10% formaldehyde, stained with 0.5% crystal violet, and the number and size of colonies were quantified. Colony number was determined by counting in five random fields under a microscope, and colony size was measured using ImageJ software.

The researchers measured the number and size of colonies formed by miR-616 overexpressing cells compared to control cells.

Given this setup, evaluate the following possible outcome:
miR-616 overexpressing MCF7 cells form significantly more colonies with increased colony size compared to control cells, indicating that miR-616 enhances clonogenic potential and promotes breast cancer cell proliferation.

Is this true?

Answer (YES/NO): NO